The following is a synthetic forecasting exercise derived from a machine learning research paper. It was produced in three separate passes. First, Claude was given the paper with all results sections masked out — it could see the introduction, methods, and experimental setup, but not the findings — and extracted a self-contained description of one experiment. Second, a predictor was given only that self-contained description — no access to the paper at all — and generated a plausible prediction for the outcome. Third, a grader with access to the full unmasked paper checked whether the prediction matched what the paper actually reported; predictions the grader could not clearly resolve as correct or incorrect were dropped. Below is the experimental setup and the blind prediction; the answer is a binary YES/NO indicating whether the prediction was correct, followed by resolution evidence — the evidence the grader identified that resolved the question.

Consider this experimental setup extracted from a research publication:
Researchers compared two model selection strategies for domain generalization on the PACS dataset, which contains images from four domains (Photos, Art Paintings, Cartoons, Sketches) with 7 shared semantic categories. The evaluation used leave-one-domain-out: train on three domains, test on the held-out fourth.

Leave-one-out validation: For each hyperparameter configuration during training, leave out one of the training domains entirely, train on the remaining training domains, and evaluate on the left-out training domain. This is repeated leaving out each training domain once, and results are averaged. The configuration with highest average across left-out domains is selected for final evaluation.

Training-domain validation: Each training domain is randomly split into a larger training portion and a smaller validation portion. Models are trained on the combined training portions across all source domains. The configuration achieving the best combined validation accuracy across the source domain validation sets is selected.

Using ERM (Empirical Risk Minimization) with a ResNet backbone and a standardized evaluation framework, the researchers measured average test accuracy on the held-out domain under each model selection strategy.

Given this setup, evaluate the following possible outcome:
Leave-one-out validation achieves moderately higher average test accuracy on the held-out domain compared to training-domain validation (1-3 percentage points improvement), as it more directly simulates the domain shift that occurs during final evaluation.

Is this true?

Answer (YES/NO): NO